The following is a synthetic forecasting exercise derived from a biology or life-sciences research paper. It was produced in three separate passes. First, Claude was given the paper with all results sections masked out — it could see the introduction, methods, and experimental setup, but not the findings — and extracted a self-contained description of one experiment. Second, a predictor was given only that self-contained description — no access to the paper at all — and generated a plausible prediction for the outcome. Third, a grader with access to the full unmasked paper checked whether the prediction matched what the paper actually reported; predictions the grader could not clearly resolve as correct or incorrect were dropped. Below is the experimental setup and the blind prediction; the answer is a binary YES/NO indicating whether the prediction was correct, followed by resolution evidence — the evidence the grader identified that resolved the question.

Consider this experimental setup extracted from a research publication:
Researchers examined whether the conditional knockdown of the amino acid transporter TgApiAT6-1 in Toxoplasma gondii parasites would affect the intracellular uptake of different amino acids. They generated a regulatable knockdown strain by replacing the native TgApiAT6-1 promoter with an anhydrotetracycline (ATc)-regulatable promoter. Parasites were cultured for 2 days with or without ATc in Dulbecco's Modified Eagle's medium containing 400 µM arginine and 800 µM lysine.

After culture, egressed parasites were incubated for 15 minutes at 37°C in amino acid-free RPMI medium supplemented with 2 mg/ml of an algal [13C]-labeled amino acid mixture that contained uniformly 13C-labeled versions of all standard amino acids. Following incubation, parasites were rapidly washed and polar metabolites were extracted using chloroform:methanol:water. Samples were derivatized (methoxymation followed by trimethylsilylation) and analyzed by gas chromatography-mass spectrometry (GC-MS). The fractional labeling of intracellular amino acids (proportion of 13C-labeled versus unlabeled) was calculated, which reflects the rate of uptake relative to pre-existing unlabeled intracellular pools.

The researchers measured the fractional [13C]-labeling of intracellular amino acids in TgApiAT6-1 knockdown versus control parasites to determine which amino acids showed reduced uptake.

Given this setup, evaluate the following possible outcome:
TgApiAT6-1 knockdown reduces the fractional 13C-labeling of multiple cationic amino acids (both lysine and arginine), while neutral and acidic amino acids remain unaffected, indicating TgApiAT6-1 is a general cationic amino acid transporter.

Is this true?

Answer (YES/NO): NO